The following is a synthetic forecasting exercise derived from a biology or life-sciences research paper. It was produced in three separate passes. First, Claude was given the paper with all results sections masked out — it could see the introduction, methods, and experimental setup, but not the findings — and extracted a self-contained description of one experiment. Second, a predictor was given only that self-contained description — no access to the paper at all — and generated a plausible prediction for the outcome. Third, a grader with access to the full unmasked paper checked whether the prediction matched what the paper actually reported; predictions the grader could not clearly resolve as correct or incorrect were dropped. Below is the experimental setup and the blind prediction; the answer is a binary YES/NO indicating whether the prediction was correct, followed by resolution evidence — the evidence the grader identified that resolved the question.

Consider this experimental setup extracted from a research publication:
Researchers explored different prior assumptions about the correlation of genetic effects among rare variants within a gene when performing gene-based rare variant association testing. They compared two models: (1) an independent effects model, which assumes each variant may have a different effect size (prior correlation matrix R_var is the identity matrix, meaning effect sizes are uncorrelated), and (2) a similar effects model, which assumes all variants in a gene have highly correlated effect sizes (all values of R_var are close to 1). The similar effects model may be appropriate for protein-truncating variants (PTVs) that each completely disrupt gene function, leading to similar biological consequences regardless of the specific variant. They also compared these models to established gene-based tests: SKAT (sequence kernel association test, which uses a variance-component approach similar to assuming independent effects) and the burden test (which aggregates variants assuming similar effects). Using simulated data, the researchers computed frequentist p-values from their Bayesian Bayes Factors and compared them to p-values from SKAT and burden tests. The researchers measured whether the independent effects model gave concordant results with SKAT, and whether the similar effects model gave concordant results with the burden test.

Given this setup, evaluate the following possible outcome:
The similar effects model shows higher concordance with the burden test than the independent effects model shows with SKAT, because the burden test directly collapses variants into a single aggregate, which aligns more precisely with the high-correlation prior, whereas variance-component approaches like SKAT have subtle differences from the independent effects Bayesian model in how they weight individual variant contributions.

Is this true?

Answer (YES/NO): NO